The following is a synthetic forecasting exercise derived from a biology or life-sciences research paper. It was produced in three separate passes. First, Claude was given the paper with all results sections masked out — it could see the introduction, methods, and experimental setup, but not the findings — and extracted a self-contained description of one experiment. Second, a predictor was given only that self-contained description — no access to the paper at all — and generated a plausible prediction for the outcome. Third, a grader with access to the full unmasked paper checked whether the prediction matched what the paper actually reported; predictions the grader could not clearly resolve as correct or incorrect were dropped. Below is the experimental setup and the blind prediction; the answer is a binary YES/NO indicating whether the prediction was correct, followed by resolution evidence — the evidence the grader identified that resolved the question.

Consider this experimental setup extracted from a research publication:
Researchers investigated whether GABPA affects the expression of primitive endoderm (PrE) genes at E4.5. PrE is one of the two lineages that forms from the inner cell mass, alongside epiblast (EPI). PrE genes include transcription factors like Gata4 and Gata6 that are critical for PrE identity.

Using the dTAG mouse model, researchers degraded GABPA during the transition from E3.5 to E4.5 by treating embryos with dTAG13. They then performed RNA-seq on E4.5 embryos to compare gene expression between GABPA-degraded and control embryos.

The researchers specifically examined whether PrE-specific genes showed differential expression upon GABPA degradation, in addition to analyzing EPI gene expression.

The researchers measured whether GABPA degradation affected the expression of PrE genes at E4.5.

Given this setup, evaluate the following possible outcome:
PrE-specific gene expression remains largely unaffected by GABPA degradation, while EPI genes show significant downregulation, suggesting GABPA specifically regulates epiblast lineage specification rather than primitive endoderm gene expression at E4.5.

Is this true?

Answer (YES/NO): YES